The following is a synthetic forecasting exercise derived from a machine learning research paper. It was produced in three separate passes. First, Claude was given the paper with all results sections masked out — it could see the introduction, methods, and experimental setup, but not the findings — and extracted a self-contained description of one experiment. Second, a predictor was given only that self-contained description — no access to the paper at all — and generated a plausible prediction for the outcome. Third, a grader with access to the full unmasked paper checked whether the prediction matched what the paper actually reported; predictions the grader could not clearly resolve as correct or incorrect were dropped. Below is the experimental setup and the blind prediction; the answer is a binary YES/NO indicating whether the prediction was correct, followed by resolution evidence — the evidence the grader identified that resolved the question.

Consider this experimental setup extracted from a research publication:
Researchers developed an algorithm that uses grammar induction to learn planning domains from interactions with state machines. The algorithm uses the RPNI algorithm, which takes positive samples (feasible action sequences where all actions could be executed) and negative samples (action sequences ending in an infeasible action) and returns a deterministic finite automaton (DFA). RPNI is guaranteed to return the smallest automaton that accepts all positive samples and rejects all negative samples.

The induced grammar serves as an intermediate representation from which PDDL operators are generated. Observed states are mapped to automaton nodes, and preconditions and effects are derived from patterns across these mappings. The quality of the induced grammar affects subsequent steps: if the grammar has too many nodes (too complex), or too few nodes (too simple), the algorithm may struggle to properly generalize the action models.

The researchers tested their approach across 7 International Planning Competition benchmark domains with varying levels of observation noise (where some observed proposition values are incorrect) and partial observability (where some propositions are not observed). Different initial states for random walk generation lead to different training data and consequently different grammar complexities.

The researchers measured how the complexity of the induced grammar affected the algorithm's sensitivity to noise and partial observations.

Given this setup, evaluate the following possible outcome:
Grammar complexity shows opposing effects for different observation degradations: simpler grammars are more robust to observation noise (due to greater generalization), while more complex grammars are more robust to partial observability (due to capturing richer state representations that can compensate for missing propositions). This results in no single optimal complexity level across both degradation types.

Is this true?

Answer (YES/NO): NO